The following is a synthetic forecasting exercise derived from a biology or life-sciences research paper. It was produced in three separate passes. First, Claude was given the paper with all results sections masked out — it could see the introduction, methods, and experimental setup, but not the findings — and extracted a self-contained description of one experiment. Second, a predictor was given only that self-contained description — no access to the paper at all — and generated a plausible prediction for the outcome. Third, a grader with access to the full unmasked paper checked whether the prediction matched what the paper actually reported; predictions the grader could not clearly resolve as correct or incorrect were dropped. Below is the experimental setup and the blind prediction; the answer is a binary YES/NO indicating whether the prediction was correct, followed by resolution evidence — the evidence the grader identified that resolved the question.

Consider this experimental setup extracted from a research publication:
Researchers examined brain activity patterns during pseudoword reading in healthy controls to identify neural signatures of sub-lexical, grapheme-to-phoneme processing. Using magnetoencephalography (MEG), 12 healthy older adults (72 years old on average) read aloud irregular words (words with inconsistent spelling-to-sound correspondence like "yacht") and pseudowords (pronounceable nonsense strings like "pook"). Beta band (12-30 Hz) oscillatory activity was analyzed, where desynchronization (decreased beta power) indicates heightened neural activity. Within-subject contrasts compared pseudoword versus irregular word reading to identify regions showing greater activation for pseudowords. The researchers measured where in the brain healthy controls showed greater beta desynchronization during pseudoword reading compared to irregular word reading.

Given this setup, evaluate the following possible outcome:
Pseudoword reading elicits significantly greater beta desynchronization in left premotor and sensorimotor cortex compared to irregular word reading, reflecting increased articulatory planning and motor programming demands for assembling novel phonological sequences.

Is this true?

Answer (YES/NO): NO